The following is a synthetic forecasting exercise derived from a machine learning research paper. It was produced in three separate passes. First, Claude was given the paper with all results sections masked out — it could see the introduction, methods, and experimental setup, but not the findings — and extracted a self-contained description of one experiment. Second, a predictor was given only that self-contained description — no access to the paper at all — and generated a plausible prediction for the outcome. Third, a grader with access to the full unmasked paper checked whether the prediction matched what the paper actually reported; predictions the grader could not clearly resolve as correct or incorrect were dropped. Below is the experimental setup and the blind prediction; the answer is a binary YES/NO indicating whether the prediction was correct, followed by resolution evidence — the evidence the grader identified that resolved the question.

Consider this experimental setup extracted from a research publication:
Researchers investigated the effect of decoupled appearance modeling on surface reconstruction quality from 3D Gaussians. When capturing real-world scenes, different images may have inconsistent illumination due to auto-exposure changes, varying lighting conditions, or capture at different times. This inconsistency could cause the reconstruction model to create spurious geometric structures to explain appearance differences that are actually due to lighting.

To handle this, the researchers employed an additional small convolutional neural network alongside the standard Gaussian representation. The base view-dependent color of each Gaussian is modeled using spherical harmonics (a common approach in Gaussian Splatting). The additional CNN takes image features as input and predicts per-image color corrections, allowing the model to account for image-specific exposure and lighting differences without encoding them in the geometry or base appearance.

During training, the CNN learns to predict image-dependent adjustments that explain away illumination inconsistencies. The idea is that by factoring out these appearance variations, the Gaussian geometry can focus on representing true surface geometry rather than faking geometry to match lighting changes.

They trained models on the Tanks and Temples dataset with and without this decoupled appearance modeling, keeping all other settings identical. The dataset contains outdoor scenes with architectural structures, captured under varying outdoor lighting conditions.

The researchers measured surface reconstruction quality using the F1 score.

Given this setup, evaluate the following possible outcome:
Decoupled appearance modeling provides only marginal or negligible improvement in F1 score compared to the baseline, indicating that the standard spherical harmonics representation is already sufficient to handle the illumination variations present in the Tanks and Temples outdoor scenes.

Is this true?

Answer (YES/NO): NO